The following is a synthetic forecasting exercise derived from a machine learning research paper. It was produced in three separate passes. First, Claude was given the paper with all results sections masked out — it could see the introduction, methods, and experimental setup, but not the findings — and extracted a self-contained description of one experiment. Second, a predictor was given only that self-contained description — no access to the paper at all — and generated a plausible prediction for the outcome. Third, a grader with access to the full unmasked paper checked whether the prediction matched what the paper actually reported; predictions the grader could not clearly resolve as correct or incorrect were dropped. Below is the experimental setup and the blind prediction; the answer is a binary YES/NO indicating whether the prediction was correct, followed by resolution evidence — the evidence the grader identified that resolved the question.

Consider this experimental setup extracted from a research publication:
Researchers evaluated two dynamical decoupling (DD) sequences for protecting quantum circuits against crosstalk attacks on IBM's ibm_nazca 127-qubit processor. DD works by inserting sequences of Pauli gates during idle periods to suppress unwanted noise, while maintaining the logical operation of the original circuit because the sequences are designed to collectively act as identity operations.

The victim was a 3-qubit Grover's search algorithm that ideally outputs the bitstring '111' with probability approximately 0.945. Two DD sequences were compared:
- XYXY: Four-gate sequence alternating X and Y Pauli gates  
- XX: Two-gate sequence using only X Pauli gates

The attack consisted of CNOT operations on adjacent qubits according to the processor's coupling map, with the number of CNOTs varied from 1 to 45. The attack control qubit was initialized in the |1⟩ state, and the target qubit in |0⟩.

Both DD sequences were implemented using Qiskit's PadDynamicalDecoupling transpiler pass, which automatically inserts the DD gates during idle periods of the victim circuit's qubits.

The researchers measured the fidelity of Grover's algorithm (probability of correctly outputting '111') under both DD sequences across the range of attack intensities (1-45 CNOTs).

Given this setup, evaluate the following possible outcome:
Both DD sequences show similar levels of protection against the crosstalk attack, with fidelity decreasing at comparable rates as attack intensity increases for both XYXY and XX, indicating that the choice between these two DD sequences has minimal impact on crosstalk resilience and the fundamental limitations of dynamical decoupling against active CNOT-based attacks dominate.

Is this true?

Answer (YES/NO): NO